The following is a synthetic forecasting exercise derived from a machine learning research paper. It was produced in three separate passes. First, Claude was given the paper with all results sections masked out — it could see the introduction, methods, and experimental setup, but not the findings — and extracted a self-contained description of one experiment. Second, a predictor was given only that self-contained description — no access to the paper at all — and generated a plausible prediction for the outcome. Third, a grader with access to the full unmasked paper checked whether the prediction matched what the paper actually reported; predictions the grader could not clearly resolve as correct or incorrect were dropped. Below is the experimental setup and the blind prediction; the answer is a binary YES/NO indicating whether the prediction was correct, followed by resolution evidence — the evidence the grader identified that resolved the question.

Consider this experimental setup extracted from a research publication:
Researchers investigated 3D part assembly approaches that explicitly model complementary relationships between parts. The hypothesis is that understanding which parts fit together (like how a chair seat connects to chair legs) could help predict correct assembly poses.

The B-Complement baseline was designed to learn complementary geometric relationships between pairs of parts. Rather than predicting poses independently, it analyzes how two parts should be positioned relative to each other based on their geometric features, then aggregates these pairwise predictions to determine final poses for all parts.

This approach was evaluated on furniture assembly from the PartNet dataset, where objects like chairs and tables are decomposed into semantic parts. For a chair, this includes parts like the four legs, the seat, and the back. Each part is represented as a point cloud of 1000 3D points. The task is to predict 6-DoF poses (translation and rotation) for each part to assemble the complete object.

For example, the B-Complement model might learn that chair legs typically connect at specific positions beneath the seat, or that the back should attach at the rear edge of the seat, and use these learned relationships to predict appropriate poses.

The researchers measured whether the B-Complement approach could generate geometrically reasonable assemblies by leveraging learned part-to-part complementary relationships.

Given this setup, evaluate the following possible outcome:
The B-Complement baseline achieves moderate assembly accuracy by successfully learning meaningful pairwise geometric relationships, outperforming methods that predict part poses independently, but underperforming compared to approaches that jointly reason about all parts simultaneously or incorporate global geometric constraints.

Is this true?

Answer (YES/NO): NO